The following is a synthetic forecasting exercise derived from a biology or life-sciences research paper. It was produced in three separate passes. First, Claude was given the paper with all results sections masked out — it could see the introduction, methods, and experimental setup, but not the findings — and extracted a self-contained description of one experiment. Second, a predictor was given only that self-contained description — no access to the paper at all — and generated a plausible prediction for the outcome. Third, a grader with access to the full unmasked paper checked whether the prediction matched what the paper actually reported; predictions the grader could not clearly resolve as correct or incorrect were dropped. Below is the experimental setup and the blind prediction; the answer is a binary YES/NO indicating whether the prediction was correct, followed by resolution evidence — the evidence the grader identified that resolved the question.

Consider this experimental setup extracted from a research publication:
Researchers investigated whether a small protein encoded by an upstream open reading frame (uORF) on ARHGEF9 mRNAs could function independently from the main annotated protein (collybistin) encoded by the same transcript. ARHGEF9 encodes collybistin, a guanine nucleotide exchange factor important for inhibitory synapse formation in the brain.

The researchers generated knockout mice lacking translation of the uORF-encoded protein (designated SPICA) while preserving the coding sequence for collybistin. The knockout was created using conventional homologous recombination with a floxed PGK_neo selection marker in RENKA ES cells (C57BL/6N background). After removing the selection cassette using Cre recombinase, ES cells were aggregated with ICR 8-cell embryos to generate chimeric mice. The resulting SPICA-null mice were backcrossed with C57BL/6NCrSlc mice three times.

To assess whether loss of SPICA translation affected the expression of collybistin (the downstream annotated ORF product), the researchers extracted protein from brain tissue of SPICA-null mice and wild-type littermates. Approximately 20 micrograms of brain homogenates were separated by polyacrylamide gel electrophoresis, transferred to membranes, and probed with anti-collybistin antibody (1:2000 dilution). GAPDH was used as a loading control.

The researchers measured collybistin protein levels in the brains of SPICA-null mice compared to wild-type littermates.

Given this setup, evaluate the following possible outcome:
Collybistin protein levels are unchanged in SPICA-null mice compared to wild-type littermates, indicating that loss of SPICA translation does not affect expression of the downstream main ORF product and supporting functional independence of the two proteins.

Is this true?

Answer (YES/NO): YES